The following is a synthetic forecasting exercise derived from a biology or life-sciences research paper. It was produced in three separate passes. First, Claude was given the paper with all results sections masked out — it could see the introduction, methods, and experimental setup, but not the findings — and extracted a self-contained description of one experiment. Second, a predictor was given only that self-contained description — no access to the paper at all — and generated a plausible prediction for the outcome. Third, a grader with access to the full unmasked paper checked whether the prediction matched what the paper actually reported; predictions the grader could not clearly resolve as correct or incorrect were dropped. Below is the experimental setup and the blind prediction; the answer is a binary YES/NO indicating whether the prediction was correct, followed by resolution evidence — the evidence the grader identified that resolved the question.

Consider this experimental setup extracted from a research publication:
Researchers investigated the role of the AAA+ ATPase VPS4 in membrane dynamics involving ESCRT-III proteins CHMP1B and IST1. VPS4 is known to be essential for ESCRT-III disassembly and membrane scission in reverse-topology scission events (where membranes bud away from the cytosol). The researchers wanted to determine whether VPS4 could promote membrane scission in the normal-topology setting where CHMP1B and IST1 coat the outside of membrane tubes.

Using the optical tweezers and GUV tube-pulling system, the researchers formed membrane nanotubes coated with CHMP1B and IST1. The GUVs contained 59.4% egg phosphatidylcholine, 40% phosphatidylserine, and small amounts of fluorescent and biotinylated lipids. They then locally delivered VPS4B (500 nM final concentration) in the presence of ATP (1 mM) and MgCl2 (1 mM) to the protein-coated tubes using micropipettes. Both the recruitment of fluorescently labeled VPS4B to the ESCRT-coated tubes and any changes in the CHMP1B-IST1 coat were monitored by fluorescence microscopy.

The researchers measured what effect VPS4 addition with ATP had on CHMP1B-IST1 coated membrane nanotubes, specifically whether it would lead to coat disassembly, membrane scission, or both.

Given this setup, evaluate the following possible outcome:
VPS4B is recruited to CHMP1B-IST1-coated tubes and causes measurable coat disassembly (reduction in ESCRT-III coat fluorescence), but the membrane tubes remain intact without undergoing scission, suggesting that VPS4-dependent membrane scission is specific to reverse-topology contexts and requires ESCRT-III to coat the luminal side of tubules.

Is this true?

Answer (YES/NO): YES